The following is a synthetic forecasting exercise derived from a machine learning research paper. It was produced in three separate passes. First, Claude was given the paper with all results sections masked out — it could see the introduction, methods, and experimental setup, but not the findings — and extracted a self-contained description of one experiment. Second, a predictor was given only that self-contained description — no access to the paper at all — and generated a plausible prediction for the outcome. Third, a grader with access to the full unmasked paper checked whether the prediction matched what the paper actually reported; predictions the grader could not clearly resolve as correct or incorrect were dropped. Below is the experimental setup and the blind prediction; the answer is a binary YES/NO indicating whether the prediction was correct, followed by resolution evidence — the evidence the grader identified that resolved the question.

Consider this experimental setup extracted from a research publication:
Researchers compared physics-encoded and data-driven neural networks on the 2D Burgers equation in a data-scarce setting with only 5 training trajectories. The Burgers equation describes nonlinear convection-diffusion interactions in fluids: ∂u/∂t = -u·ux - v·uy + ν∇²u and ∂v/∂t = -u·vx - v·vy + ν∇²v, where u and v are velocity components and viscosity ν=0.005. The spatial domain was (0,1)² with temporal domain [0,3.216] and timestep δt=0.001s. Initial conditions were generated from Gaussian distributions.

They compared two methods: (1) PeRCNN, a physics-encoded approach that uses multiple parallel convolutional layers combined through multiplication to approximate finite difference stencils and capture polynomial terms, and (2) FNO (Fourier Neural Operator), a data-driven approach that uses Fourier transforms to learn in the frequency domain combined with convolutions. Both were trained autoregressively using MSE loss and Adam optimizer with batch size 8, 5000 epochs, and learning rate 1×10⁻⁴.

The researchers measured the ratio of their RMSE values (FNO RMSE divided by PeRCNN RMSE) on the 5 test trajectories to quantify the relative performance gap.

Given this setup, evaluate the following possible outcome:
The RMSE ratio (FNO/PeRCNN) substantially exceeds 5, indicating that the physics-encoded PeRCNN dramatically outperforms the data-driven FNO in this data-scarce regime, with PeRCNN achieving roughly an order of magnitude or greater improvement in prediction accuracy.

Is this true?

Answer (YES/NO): YES